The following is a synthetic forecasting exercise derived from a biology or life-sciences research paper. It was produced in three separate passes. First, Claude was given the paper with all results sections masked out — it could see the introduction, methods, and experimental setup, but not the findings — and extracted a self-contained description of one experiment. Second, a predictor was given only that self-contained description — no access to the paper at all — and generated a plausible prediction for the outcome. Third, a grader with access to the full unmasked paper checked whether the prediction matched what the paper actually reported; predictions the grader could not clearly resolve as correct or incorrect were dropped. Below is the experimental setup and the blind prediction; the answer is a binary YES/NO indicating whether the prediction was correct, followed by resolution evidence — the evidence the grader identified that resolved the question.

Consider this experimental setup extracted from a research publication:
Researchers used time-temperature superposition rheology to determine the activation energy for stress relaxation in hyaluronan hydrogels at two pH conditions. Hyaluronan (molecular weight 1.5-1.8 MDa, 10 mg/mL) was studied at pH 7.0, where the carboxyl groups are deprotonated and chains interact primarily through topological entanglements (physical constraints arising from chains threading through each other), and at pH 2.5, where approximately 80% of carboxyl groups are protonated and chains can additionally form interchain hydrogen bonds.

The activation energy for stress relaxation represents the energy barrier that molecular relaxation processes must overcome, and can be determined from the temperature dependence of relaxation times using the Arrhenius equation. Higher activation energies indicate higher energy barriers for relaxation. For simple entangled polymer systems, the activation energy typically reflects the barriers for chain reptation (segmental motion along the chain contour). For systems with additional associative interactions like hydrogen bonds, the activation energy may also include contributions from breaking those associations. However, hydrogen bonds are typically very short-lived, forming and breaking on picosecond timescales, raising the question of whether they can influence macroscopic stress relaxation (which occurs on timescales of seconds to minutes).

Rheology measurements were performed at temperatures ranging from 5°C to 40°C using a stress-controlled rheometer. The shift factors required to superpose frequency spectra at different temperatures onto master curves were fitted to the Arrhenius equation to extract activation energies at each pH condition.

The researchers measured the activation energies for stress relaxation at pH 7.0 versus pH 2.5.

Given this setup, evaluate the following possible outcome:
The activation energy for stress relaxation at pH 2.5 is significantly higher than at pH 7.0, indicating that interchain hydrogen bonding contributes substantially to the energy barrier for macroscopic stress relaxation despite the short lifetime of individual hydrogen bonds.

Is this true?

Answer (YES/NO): YES